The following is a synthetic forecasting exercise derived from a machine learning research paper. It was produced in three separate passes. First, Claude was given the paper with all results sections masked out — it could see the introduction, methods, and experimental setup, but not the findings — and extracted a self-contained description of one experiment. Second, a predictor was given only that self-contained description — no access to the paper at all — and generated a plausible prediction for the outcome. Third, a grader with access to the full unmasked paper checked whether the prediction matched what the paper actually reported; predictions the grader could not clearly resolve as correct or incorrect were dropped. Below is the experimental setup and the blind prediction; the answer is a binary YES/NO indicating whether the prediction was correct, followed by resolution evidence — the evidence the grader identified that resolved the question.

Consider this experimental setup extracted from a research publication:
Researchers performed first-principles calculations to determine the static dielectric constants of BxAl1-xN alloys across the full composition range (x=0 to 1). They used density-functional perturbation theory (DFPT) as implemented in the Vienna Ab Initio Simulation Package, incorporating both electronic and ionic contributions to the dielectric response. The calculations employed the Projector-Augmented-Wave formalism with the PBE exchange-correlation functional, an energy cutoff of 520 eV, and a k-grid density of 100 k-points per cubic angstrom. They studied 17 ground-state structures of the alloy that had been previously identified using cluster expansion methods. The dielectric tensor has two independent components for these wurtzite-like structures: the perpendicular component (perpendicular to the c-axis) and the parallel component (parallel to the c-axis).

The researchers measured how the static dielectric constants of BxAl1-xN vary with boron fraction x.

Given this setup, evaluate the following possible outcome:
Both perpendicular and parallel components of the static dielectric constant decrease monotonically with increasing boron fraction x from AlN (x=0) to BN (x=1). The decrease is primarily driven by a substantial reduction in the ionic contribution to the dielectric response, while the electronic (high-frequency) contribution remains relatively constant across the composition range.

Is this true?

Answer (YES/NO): NO